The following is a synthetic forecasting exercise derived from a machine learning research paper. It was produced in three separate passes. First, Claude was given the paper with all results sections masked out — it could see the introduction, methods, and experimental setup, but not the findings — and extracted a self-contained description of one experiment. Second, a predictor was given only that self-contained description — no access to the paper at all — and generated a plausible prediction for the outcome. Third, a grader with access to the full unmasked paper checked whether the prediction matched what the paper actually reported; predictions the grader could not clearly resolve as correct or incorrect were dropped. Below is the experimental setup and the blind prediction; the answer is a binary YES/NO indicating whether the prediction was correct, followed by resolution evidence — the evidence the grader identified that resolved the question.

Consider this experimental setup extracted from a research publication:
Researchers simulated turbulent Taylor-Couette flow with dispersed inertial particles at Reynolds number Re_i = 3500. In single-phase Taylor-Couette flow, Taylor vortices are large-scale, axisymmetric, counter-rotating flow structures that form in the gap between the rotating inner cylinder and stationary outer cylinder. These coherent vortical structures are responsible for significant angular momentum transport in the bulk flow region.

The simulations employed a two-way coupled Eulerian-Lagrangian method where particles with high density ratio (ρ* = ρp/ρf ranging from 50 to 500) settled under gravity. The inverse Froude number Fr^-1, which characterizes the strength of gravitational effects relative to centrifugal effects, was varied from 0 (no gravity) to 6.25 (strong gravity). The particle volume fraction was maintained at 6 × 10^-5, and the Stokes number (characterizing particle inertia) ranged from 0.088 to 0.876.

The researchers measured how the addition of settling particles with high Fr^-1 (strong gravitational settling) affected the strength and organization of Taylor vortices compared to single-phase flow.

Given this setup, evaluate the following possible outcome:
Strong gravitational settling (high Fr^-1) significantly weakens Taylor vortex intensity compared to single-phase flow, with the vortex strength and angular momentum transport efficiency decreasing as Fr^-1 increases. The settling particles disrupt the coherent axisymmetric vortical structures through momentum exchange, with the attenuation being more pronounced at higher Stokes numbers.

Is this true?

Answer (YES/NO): NO